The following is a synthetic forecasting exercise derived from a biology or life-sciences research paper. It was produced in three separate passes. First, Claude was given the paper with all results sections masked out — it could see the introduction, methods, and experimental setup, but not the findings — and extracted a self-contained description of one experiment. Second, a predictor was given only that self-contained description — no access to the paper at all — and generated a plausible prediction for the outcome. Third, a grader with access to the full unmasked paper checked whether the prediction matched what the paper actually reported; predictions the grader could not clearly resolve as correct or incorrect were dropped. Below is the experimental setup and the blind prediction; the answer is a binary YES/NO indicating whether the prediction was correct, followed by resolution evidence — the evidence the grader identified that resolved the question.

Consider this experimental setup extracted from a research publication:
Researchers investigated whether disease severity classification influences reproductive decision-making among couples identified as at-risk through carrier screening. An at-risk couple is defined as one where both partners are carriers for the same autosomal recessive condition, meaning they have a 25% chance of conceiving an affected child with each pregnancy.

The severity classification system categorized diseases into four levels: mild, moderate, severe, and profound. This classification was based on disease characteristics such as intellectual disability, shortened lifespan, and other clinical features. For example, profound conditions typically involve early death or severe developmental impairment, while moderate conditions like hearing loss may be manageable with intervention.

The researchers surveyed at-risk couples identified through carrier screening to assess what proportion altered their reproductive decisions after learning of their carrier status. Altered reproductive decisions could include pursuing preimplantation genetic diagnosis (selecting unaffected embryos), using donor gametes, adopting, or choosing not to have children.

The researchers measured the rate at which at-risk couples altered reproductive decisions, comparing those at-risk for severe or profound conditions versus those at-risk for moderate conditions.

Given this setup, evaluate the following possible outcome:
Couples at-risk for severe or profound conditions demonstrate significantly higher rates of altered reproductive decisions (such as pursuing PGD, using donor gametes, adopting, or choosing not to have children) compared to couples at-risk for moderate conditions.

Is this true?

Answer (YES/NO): YES